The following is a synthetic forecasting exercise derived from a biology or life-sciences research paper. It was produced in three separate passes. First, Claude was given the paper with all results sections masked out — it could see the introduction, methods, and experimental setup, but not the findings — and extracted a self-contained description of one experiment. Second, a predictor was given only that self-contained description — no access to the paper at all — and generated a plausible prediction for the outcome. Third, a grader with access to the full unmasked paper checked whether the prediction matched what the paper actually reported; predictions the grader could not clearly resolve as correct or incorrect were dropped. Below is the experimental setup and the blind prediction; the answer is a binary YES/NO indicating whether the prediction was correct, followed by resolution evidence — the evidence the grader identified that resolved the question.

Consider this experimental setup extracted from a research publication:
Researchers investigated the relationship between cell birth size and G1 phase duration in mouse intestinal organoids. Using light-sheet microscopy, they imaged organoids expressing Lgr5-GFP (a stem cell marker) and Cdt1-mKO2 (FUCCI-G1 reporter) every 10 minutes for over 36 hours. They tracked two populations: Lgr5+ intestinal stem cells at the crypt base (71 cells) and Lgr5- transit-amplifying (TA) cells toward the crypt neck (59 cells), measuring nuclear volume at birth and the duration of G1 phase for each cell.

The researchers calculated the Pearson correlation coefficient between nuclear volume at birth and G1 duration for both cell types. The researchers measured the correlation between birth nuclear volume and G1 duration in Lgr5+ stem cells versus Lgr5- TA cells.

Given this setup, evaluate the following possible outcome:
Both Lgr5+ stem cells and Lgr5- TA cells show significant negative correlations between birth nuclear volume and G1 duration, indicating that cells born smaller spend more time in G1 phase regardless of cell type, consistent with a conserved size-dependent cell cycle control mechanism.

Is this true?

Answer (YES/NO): YES